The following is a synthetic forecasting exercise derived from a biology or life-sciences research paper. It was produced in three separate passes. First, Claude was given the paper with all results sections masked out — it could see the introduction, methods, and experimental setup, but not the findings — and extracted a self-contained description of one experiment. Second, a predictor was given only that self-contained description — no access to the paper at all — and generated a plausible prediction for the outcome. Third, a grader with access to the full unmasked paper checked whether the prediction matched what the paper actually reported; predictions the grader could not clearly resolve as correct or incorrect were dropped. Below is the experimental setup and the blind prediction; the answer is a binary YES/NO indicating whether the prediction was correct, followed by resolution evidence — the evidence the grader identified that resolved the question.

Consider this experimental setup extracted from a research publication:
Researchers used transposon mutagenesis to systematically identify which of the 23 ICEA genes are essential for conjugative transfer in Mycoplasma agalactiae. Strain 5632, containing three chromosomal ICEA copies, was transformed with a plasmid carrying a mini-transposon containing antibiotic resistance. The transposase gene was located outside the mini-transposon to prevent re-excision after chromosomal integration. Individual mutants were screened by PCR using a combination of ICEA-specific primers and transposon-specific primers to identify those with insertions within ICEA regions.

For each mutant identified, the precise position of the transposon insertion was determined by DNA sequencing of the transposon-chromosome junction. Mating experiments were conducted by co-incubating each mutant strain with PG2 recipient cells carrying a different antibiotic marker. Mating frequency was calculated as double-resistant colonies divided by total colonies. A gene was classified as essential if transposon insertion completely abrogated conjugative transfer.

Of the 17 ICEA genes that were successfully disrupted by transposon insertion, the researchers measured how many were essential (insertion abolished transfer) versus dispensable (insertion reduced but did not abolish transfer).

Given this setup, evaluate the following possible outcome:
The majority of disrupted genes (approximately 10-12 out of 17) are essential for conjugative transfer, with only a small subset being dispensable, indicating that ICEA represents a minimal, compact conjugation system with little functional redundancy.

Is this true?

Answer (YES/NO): NO